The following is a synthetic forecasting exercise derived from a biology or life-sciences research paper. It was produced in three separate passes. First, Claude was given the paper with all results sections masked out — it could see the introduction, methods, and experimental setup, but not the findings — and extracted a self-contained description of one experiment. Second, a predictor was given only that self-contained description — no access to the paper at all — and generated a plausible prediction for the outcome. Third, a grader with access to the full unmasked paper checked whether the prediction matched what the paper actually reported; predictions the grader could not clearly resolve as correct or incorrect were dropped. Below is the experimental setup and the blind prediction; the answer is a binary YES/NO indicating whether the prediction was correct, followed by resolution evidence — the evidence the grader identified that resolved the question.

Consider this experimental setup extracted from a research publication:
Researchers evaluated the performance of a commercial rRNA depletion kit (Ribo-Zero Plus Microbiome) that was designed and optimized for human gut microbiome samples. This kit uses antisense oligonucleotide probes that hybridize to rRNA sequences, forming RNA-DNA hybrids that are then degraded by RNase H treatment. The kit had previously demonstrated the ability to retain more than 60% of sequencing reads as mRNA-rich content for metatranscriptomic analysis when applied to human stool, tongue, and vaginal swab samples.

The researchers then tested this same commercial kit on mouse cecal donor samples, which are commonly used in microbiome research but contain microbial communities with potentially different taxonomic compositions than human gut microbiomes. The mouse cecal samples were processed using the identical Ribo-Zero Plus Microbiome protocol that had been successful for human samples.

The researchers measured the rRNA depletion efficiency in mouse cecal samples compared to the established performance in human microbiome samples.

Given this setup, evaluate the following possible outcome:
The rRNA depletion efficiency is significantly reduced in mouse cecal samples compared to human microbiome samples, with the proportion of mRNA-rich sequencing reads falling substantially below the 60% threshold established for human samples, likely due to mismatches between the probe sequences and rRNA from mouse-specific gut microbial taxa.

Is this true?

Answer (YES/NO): NO